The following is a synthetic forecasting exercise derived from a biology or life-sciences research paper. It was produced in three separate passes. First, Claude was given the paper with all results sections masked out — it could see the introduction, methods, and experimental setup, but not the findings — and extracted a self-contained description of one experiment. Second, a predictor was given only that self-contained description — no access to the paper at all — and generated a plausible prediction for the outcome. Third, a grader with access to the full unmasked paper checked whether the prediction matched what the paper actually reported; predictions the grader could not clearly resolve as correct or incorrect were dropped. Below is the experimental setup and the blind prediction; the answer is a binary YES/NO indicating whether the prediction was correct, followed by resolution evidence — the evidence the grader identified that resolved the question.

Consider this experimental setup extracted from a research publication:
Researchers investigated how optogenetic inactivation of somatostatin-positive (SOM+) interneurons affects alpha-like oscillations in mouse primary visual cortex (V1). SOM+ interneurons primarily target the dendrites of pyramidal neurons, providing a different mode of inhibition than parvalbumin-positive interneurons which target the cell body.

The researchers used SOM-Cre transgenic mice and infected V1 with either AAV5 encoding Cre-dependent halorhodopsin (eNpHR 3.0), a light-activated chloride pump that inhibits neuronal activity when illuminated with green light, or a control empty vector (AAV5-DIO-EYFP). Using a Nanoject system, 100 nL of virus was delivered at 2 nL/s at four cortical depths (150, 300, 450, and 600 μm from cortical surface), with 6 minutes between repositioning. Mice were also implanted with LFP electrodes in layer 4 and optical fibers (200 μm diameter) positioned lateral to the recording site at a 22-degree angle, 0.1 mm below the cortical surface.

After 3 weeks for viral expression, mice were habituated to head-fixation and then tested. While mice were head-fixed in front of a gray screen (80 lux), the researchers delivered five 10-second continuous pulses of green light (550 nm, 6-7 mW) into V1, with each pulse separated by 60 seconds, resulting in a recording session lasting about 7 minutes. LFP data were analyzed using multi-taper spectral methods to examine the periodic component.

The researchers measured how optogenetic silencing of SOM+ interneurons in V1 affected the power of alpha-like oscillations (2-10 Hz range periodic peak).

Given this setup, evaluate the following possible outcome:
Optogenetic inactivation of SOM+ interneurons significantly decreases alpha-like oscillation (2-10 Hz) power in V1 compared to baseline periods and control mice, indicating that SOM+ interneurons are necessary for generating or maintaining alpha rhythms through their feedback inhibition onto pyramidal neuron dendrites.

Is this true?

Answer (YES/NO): YES